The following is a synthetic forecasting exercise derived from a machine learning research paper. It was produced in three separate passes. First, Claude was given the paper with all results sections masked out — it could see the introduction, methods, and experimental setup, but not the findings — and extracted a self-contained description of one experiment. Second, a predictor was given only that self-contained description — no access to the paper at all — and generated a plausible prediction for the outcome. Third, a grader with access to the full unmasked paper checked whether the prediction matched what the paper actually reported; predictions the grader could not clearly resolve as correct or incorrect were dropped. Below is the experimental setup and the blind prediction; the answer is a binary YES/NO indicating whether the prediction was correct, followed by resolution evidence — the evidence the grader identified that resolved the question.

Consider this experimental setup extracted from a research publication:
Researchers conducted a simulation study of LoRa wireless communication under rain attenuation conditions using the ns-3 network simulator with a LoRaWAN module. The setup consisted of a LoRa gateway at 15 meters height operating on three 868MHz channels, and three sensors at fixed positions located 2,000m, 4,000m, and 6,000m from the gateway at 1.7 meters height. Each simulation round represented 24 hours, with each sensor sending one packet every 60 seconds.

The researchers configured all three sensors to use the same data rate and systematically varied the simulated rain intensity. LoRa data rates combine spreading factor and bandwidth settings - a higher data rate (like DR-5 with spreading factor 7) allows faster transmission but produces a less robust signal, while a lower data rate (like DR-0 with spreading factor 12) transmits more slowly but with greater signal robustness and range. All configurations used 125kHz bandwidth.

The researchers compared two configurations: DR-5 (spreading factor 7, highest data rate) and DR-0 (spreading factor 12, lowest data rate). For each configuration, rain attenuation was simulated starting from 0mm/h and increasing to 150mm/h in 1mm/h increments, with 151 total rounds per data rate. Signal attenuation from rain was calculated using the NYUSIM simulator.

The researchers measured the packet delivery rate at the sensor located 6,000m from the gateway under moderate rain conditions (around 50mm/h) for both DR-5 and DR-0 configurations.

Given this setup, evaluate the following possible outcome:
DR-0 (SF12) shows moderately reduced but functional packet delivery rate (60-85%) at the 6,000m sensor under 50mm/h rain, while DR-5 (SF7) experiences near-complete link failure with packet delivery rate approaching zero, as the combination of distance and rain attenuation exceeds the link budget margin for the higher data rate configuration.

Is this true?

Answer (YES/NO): NO